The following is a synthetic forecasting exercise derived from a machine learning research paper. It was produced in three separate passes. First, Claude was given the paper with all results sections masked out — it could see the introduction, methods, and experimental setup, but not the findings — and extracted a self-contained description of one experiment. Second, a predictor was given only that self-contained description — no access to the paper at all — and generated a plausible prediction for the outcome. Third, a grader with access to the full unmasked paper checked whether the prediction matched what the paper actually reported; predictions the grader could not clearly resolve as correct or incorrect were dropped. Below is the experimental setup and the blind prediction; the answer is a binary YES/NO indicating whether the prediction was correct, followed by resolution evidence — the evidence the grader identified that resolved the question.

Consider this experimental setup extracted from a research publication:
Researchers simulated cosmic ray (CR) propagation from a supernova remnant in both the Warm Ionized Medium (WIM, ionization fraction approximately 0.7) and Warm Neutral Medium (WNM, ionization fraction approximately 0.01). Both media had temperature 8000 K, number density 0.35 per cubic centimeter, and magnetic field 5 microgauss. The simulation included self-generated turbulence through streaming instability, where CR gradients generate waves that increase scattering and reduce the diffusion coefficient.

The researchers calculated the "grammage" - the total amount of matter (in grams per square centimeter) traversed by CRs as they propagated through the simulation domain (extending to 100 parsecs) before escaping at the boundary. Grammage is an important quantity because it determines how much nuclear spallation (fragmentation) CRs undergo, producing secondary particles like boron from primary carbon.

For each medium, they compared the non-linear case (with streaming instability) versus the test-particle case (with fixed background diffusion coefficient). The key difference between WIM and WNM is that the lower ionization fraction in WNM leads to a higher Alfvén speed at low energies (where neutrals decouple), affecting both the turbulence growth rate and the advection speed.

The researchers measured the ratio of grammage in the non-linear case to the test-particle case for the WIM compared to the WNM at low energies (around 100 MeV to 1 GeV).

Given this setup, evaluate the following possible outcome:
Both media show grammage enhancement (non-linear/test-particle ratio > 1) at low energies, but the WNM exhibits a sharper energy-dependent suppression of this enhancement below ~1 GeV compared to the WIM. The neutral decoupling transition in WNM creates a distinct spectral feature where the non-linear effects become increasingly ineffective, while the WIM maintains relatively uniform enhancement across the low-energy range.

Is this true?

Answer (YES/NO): NO